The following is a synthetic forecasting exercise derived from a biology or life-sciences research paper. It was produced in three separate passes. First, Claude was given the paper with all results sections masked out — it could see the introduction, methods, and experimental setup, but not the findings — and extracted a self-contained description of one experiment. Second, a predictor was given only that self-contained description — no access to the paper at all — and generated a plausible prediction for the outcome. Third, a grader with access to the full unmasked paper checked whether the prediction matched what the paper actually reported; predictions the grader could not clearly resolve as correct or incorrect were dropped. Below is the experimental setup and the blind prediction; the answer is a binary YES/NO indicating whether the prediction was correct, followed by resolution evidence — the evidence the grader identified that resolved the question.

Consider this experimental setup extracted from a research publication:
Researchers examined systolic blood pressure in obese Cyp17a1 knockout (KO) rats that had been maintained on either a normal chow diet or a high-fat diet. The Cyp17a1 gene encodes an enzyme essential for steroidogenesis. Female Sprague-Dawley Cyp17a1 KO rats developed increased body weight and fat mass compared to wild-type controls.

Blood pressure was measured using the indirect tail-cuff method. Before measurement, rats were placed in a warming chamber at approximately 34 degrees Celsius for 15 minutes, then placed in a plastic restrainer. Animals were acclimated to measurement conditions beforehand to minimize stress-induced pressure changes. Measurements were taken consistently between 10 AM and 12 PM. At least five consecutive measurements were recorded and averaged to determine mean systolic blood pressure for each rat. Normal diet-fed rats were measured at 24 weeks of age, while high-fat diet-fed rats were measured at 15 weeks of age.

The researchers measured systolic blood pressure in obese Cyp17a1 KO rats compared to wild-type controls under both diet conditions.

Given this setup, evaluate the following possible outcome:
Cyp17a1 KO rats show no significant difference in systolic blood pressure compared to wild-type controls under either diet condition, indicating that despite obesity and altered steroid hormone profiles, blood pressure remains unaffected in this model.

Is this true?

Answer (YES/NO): YES